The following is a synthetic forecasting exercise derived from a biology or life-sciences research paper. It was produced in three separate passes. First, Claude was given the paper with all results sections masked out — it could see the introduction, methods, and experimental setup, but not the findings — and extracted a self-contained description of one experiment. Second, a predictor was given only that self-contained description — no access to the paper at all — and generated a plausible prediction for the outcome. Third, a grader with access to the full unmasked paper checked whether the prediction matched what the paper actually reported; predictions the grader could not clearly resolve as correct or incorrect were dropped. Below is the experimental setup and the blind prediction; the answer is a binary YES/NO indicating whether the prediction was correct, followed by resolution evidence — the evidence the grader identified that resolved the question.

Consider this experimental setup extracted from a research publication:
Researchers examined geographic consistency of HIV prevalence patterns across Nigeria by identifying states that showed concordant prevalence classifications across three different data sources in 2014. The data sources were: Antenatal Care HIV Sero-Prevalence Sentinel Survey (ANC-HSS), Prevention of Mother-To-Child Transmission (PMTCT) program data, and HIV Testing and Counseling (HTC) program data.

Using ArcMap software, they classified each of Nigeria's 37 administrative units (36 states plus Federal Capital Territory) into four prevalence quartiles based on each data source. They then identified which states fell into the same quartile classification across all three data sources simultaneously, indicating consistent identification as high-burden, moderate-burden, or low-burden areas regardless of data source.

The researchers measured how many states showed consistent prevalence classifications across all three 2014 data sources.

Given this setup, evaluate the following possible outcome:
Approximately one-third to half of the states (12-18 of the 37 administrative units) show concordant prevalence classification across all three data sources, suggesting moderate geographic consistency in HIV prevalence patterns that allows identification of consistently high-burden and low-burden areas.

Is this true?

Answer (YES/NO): NO